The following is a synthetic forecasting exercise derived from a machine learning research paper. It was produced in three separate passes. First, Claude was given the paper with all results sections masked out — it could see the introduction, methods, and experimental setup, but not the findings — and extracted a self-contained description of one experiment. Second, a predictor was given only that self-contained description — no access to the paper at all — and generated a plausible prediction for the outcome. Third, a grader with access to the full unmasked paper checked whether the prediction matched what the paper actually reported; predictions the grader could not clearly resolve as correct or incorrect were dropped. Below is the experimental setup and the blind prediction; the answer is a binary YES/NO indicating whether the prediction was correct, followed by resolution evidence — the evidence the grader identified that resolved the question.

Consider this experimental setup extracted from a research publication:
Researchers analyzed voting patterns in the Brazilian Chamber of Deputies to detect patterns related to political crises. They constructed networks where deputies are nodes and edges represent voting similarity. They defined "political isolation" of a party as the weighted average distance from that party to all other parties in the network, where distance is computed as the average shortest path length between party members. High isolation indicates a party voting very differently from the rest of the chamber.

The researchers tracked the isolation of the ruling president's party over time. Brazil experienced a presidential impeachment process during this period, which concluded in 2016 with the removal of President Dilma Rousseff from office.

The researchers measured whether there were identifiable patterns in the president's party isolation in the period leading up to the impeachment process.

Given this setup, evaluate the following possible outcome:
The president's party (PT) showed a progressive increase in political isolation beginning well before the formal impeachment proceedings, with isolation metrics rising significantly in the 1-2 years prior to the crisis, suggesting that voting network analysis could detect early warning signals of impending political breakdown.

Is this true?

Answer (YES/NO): NO